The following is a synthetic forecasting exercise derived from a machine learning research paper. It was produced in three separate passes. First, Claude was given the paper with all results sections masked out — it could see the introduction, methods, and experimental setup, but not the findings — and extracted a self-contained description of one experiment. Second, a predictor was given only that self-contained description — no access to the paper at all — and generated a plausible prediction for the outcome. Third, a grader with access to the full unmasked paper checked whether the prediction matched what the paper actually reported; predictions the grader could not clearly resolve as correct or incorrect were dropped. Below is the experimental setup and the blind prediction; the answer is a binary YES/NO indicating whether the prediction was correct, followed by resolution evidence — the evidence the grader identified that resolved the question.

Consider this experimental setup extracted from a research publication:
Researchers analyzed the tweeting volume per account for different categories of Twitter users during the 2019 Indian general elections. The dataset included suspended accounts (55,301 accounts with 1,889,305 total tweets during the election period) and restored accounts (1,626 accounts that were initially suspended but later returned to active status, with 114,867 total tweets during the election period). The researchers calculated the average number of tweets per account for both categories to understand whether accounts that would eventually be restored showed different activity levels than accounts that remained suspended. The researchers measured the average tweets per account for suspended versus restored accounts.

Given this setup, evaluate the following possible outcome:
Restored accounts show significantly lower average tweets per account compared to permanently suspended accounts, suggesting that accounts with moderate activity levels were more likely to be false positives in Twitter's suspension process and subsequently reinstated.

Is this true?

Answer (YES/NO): NO